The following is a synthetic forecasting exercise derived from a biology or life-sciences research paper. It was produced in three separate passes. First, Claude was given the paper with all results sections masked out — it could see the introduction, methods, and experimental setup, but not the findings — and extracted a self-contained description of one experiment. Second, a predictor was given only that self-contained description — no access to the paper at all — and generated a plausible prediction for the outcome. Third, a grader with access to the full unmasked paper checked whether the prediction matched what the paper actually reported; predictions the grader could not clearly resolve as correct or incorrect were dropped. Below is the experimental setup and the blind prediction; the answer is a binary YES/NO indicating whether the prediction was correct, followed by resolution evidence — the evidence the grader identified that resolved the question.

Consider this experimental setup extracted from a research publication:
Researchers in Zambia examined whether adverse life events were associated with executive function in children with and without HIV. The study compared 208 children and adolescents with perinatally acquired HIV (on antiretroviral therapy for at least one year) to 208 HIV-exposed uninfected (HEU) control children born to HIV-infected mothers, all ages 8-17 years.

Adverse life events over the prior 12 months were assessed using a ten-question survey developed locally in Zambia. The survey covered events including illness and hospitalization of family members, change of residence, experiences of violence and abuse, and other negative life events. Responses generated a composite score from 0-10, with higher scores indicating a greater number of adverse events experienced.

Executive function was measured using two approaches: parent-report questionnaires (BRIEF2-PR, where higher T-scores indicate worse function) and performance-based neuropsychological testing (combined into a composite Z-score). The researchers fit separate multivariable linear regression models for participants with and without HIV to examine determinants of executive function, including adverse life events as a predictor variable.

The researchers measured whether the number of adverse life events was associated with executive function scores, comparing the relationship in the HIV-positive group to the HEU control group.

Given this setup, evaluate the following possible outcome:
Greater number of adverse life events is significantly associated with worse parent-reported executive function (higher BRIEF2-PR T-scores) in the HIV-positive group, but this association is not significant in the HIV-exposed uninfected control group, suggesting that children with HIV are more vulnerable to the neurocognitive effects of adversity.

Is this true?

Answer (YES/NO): YES